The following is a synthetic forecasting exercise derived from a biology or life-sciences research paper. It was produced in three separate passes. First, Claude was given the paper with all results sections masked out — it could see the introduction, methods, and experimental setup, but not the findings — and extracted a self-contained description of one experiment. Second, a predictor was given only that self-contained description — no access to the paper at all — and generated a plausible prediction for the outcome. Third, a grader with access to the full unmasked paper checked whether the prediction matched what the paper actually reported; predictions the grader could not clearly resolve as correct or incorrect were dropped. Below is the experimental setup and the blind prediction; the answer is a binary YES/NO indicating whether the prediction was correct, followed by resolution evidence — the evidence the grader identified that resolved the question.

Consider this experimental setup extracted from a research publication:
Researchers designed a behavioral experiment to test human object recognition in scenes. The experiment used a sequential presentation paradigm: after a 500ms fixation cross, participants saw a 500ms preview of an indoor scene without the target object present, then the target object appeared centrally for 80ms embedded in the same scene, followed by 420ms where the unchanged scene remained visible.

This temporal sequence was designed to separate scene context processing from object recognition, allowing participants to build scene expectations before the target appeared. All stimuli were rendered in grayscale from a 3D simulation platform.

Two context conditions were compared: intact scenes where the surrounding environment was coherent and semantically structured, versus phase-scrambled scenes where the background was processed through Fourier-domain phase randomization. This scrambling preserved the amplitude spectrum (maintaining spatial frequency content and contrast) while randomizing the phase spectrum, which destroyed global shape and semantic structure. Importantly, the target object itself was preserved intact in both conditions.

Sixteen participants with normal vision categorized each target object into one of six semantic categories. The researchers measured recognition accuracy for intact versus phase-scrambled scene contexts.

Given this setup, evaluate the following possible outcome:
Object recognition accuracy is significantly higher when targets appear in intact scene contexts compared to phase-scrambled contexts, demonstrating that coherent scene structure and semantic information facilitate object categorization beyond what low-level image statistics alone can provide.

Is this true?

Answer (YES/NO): NO